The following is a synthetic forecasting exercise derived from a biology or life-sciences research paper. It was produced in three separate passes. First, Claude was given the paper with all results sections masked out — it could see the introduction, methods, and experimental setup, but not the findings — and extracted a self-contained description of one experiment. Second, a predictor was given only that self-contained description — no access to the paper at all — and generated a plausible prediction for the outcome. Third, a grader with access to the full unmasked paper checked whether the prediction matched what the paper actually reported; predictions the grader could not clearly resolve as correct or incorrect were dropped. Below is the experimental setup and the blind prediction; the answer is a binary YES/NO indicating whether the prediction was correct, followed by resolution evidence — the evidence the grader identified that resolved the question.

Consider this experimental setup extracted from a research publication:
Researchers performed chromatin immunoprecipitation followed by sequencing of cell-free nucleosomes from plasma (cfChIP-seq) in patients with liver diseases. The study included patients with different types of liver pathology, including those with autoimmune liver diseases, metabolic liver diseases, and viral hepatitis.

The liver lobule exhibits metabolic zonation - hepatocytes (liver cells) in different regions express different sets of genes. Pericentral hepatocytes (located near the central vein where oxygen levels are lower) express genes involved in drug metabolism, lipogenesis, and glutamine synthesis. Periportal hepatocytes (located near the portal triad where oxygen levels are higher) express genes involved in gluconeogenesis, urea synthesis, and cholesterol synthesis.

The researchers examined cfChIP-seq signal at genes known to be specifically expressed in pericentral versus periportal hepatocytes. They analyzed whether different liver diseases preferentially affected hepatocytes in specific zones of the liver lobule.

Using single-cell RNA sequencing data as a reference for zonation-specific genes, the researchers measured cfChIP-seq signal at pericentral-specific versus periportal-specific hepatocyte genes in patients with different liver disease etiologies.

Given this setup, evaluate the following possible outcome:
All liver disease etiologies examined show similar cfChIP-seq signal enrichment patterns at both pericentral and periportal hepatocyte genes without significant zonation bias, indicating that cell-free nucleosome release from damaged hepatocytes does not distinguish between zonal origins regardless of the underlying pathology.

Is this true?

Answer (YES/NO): NO